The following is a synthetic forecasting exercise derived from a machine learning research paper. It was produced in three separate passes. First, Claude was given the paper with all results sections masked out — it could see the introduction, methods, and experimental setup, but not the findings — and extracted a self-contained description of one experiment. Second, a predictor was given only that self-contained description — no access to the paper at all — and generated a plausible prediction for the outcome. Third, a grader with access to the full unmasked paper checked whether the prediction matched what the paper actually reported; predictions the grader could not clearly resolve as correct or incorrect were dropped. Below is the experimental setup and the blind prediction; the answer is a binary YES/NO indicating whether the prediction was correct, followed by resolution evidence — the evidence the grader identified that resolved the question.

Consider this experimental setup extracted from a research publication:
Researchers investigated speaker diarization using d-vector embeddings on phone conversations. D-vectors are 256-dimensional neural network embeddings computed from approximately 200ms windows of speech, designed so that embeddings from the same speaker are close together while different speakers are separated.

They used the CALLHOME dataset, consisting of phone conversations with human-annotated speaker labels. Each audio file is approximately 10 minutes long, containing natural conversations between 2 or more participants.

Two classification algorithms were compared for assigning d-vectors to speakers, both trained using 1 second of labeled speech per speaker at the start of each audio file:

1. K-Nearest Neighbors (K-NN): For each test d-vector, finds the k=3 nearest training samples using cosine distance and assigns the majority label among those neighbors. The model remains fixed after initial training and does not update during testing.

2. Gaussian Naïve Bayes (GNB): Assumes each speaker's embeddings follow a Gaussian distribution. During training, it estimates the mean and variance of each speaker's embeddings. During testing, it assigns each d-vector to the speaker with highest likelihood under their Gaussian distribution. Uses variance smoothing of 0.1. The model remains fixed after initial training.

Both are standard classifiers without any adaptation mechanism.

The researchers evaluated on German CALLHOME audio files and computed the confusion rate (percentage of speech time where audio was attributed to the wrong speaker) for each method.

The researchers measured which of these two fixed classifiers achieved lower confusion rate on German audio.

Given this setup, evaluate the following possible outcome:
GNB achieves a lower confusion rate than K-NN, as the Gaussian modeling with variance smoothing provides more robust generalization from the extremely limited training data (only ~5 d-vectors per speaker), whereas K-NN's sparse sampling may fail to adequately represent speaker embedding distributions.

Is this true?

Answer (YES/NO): NO